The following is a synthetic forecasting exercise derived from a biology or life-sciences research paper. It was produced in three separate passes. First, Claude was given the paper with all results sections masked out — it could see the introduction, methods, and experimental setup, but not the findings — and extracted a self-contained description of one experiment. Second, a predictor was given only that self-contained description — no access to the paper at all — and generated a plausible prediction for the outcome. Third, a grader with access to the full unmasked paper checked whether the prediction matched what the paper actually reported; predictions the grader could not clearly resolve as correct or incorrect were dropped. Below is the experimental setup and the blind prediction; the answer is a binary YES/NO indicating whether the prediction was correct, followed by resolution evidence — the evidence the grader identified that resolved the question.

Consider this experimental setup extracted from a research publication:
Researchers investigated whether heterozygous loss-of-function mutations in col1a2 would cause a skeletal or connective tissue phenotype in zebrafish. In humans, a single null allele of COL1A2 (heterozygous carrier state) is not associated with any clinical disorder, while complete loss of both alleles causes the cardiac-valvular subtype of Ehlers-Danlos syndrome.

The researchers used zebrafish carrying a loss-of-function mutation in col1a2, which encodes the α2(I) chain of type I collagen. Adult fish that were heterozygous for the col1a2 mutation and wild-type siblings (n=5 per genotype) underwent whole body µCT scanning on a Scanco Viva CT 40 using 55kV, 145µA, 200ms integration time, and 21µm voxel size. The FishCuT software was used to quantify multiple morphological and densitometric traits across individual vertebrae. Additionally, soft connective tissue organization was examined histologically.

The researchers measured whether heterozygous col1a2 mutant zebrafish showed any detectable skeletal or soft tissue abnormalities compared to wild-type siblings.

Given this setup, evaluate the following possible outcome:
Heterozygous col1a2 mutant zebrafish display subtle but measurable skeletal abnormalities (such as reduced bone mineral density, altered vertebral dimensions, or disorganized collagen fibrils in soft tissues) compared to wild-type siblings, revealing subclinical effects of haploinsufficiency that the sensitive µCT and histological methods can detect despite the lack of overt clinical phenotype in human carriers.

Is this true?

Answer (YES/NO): NO